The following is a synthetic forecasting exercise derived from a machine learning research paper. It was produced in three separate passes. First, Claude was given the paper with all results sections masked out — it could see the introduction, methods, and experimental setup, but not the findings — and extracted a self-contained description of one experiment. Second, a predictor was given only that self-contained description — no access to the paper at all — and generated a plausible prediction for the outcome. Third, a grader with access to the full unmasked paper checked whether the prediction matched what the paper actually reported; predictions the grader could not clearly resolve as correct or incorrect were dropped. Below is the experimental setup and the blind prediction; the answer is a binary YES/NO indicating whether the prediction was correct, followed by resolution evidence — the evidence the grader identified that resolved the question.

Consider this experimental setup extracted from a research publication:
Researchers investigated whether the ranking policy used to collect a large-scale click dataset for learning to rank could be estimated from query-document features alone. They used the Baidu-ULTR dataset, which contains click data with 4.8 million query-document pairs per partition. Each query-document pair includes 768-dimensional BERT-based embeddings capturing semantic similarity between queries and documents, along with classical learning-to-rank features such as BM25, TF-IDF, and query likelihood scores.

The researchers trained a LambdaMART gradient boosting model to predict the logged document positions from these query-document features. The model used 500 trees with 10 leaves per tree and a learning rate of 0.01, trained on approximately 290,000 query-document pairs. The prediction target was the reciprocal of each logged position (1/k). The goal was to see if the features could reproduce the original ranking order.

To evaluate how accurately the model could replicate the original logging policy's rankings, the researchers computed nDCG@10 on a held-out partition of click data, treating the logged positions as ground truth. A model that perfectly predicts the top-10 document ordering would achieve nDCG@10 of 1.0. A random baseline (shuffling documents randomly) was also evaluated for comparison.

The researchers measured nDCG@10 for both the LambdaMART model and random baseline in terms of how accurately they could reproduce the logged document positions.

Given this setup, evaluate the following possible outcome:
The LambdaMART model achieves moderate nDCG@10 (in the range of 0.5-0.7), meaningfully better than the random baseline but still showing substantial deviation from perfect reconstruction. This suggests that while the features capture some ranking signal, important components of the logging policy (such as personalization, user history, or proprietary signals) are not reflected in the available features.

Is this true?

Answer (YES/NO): NO